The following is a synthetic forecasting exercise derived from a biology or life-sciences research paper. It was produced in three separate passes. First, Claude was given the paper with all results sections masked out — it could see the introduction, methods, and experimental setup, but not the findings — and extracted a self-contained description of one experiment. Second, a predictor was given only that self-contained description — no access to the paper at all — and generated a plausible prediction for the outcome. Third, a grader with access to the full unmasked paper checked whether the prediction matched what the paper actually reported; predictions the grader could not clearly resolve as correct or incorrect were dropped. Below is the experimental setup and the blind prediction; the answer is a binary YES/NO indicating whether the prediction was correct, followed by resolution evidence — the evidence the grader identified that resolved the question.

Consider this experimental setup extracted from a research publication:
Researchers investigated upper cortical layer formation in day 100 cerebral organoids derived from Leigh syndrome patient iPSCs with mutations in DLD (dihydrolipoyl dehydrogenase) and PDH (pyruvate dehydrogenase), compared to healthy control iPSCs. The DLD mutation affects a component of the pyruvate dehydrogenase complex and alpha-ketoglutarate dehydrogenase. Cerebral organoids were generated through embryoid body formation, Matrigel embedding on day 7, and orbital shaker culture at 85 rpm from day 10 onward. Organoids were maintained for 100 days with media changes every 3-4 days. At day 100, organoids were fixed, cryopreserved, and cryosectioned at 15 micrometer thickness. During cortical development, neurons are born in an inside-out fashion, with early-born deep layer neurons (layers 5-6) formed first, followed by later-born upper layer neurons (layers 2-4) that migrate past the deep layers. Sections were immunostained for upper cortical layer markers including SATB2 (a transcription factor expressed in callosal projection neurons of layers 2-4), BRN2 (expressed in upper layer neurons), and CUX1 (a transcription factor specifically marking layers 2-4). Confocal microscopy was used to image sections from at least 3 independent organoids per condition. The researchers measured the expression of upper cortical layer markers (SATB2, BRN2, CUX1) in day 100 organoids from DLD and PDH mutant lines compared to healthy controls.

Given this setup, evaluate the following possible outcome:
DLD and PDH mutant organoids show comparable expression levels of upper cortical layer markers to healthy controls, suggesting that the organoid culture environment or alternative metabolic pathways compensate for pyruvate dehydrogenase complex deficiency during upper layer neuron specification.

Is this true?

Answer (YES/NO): NO